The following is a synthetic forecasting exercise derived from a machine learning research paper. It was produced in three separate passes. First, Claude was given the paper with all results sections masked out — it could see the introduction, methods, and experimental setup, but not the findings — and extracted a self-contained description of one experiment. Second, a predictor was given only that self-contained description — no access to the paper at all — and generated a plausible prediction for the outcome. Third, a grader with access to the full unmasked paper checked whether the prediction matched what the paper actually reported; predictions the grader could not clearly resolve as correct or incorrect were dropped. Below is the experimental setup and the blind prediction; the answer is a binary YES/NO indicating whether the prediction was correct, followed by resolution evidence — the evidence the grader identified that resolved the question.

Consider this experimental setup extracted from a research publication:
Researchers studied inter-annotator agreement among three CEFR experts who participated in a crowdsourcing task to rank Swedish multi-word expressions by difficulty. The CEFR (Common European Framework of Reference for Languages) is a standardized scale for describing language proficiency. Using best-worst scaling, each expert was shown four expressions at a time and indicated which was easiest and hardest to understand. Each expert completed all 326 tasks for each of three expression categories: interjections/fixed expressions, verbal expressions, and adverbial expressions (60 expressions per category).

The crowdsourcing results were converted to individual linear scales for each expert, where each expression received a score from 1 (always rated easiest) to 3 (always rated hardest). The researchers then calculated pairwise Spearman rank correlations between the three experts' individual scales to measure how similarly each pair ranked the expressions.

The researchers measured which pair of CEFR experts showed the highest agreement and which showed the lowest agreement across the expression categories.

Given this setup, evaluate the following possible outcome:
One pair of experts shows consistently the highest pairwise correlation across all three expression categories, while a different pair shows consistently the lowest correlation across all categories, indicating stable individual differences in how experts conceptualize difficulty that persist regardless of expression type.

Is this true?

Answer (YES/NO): YES